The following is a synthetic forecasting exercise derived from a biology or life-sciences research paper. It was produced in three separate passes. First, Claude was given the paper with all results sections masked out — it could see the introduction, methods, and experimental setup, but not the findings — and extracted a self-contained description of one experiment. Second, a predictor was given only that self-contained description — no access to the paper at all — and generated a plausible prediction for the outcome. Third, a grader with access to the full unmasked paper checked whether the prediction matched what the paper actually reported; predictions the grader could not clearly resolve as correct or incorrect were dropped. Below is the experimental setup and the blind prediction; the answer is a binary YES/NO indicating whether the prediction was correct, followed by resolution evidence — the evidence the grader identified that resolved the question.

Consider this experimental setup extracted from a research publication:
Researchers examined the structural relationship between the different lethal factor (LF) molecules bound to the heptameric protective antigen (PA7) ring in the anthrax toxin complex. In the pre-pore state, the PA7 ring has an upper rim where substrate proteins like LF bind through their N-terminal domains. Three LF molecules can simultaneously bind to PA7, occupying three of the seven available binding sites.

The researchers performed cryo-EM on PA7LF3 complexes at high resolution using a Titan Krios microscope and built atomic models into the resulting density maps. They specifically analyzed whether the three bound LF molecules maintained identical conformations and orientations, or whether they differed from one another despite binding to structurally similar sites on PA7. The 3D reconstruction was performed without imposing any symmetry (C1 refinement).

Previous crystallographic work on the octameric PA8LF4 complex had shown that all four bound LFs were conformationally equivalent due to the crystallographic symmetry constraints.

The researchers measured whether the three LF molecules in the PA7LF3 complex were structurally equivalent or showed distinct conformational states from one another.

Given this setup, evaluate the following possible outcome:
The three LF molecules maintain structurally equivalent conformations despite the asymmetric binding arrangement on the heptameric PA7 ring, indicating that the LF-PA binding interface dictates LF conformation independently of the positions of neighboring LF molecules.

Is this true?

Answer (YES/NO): NO